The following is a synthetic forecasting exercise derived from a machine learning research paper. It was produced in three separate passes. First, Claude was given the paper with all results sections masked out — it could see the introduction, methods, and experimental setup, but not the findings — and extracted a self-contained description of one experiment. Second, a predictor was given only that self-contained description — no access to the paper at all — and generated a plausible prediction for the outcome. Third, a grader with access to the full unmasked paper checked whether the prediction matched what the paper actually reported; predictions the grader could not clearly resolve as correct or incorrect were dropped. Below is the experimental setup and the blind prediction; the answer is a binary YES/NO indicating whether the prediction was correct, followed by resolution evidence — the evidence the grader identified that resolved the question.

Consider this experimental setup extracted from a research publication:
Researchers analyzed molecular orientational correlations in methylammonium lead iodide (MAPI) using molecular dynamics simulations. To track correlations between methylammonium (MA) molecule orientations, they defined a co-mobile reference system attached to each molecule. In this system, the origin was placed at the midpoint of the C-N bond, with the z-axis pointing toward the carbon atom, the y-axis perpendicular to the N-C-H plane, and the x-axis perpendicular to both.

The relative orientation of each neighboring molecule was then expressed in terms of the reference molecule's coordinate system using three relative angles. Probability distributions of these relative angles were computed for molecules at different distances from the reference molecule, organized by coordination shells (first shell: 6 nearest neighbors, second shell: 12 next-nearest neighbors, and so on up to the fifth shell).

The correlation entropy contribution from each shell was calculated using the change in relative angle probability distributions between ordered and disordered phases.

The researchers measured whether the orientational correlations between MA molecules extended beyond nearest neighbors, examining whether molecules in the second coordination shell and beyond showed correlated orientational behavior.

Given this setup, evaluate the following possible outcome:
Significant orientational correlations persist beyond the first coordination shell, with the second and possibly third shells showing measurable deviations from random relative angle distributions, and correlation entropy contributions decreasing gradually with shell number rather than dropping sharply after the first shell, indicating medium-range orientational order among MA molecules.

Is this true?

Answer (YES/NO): NO